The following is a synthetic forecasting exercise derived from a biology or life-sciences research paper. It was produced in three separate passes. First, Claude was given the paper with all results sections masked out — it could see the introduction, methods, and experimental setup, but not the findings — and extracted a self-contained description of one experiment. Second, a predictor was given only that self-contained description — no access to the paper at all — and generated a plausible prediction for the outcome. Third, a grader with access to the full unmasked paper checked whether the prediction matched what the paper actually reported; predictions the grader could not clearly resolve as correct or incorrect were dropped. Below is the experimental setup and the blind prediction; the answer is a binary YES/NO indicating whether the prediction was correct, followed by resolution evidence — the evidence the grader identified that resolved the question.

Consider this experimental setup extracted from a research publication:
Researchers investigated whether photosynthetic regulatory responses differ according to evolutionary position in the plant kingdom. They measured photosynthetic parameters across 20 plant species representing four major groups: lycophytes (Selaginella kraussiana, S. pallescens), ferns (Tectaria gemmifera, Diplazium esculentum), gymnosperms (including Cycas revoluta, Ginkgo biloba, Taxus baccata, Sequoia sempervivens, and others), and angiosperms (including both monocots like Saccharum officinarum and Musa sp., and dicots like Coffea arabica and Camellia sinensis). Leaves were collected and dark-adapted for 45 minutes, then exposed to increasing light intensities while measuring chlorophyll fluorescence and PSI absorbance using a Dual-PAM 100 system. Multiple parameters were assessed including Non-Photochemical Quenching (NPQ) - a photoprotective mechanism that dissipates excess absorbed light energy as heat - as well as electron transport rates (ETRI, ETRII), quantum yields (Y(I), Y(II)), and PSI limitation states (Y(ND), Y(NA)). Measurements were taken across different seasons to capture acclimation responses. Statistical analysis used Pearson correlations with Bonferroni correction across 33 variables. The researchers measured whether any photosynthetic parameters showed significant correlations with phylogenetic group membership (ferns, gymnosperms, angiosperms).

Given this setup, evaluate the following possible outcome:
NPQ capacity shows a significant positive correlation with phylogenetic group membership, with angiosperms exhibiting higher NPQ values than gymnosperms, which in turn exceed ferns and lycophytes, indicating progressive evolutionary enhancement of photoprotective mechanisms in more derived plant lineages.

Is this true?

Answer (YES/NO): NO